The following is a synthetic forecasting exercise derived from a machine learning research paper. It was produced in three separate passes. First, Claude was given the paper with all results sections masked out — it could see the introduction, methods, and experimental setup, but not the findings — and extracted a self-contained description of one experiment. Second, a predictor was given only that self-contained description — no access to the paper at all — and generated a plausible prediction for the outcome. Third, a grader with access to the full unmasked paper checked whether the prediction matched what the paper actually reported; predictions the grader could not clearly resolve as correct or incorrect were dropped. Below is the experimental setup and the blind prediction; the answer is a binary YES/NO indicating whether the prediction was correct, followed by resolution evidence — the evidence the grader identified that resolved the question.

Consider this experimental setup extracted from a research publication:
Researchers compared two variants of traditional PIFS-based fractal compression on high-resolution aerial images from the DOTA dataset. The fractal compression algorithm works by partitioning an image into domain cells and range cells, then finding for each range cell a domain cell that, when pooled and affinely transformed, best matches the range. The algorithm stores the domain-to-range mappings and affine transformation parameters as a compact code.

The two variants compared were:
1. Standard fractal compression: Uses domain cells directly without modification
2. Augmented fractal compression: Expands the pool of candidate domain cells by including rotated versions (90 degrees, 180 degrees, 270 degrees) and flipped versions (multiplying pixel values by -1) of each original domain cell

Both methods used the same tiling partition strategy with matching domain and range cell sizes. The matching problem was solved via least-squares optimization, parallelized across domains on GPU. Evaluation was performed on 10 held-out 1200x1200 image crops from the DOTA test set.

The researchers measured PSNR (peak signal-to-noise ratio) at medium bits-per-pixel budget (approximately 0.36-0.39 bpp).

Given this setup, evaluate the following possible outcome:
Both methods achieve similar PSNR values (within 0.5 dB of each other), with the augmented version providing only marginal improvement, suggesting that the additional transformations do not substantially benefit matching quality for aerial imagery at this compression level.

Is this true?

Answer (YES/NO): NO